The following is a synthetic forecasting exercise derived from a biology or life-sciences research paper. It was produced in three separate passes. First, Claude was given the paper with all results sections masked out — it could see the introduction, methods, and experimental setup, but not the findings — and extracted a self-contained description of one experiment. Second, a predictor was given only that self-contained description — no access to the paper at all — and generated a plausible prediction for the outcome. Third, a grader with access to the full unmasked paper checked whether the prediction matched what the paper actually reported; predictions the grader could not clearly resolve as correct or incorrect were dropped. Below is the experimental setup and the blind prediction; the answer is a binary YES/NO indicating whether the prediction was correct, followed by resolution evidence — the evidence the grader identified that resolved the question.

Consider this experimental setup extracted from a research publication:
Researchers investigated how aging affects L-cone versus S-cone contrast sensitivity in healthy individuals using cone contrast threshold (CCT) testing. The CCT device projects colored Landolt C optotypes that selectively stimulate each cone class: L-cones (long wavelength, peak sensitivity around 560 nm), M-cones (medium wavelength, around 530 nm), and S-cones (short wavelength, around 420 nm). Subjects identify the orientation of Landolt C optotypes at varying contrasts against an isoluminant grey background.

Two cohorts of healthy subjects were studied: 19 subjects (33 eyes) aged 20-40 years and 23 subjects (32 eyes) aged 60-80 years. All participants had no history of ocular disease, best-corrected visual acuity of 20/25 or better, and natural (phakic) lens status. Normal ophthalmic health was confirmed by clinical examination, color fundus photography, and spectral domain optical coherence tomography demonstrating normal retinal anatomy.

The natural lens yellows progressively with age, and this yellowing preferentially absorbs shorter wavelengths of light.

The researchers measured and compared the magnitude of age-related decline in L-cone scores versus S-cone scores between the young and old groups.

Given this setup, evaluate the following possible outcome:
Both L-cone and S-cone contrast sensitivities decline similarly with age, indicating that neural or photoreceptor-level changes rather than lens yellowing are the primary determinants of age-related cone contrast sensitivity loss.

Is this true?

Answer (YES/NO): NO